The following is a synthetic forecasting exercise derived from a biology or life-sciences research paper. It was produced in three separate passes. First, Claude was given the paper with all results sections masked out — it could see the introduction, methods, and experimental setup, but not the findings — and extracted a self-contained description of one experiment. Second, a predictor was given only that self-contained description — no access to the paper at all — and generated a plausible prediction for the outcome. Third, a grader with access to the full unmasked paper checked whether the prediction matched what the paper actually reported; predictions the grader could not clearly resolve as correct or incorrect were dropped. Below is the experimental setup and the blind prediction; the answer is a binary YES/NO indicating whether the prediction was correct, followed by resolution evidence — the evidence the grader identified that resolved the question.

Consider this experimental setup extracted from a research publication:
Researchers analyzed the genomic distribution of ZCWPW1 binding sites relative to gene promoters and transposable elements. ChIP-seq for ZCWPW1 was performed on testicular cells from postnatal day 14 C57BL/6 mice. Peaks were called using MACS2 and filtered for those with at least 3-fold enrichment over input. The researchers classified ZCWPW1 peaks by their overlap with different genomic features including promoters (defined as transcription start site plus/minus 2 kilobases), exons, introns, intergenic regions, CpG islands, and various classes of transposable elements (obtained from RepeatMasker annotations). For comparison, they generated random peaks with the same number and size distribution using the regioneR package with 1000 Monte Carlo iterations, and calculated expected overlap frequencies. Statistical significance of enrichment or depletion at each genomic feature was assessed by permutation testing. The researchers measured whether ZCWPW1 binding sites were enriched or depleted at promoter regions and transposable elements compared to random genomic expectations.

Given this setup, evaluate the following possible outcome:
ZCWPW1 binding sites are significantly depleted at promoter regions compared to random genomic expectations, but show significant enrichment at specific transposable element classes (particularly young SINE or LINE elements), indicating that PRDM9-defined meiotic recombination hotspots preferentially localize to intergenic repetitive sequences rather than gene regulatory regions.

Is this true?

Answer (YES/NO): NO